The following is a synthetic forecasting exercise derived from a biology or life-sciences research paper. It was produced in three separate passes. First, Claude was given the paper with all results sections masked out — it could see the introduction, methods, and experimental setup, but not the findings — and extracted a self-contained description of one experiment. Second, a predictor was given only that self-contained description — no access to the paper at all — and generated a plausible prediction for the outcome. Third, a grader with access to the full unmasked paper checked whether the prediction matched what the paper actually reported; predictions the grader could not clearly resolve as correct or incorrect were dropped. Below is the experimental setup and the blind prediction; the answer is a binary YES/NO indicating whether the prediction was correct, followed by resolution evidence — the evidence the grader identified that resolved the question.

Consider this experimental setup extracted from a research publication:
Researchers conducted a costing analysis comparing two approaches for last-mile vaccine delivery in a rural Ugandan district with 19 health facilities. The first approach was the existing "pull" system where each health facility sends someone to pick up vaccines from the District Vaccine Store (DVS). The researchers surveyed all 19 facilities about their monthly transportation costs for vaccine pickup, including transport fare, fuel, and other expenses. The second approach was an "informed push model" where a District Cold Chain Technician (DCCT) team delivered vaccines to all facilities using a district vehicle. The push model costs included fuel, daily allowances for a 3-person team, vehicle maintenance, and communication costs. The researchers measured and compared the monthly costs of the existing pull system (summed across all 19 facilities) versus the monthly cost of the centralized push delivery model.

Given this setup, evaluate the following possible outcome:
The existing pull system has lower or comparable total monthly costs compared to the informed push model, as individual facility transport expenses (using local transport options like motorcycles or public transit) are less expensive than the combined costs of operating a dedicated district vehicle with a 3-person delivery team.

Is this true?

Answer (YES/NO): YES